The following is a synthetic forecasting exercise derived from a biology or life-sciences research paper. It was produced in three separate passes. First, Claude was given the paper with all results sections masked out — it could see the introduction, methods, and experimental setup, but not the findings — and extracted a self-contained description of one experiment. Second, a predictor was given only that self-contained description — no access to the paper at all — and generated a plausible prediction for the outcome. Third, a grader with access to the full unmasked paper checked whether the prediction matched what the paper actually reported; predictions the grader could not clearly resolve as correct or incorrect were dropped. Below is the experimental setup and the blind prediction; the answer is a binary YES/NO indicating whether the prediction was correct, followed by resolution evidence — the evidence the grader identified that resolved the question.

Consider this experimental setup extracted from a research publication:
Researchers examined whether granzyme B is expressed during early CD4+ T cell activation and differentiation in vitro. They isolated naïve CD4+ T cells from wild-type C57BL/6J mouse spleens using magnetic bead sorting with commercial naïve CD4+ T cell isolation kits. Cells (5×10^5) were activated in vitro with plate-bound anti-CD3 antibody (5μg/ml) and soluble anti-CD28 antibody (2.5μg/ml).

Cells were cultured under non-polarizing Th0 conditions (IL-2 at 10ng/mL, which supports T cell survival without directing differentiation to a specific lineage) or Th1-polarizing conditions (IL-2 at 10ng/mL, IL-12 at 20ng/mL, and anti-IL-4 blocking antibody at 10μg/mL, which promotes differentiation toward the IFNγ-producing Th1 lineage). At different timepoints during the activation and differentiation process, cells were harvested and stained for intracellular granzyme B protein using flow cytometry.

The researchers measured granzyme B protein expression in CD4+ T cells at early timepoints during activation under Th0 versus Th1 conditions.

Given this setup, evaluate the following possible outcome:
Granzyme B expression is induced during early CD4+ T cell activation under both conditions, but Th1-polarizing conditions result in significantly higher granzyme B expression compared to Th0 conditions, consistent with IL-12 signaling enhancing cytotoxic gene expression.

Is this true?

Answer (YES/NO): NO